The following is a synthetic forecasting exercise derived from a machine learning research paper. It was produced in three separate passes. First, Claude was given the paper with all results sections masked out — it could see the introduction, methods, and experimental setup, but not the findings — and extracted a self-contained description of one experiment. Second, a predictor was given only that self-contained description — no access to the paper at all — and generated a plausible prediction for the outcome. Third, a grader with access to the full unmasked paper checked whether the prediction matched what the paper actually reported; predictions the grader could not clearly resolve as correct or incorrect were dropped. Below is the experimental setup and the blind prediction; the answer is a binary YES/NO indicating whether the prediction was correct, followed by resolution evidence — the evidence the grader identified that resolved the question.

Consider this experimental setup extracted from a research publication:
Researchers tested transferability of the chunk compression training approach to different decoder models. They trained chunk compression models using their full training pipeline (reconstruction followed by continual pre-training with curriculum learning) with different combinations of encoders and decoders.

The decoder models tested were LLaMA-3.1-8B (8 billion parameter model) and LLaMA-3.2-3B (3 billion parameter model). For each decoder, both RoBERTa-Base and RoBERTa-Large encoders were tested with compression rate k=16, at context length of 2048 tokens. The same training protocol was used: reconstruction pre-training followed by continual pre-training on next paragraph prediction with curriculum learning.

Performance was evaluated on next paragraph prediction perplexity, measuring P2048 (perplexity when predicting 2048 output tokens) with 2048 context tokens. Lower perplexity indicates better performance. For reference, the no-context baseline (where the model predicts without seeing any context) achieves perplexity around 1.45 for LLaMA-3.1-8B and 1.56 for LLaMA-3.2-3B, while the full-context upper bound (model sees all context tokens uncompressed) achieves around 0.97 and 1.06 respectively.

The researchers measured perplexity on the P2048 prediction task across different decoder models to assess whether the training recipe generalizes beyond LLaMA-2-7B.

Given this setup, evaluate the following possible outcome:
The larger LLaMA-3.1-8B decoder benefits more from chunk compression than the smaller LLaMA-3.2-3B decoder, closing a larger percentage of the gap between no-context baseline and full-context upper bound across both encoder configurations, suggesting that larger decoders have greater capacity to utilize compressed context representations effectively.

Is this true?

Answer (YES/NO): NO